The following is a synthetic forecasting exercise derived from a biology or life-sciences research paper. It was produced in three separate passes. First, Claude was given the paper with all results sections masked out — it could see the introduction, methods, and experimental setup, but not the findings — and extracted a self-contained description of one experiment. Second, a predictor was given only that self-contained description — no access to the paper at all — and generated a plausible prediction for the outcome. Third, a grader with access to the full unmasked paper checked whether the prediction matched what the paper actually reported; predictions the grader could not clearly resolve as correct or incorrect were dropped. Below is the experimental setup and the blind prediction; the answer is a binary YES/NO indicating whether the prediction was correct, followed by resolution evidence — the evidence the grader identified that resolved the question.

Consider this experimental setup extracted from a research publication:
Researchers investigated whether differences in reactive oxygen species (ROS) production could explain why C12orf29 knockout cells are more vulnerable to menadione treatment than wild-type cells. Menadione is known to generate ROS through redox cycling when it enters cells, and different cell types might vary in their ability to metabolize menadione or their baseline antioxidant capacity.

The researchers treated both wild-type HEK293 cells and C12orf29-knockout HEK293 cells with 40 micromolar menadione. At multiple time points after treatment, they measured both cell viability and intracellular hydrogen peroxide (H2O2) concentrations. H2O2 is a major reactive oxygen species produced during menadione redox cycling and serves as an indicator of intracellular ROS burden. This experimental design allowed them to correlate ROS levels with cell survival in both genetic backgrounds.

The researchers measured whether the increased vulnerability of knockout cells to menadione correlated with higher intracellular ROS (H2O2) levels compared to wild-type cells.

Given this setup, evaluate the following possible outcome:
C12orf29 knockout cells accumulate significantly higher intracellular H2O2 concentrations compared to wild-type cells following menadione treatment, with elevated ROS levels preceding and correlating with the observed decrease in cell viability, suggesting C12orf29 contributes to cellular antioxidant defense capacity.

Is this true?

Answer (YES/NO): NO